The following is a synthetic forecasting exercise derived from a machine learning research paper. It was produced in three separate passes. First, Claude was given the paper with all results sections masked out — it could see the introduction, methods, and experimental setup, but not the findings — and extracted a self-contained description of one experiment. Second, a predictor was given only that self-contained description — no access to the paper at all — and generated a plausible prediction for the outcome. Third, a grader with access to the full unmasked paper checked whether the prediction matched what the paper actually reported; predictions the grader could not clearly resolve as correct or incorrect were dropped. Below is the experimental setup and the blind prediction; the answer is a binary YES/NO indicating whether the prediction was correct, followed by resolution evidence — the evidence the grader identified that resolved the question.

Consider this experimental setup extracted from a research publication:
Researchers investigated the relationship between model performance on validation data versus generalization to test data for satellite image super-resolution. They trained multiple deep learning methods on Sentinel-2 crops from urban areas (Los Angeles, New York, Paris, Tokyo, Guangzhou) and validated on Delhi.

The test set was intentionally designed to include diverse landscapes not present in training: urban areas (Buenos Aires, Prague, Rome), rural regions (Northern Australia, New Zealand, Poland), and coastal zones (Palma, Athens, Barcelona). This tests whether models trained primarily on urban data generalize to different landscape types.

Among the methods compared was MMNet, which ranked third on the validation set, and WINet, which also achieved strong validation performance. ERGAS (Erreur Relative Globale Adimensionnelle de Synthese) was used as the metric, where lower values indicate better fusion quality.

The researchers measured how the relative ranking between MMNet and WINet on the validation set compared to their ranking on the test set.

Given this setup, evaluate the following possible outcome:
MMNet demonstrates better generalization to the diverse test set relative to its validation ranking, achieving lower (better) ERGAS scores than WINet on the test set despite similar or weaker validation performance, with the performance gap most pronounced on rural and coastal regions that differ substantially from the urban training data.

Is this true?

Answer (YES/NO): YES